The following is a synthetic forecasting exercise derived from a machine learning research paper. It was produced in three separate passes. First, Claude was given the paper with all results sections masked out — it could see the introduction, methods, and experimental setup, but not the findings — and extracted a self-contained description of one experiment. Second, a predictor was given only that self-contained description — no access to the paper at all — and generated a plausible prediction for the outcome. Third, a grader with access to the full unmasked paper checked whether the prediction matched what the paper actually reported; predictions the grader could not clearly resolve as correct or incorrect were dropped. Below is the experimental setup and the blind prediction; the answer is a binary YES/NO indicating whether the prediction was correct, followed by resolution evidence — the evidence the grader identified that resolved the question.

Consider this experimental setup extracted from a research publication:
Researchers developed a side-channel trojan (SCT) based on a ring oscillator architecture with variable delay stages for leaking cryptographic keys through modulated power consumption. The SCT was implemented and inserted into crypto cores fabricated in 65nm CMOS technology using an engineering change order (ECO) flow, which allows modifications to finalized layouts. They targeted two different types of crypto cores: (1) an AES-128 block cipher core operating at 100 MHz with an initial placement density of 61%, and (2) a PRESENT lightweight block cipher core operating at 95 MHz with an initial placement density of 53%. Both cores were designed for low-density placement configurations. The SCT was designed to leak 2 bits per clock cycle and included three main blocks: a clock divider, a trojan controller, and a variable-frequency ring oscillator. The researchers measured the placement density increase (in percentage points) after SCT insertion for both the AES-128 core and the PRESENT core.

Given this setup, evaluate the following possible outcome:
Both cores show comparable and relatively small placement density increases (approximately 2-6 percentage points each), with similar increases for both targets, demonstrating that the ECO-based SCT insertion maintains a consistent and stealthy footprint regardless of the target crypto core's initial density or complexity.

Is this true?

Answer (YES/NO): NO